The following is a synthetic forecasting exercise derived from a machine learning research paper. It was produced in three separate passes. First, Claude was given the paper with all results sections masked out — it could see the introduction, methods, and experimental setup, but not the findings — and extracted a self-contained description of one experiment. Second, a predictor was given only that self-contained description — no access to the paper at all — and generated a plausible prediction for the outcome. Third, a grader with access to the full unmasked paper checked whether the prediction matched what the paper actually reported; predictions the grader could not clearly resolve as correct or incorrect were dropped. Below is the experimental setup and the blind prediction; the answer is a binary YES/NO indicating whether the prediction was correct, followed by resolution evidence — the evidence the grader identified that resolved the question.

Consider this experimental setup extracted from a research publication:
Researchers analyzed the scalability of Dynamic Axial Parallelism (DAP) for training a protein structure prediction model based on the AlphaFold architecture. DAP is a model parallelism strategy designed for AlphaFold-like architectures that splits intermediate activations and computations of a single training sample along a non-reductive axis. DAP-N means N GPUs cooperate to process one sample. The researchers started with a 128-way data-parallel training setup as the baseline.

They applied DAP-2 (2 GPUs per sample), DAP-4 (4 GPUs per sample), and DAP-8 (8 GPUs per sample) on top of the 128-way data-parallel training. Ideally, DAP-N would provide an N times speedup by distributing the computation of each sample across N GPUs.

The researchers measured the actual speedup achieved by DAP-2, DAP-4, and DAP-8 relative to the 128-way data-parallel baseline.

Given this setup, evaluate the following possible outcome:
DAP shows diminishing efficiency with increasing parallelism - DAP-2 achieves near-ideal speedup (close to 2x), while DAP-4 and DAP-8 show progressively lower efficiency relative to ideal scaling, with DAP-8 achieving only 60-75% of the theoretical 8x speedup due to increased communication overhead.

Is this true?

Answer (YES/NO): NO